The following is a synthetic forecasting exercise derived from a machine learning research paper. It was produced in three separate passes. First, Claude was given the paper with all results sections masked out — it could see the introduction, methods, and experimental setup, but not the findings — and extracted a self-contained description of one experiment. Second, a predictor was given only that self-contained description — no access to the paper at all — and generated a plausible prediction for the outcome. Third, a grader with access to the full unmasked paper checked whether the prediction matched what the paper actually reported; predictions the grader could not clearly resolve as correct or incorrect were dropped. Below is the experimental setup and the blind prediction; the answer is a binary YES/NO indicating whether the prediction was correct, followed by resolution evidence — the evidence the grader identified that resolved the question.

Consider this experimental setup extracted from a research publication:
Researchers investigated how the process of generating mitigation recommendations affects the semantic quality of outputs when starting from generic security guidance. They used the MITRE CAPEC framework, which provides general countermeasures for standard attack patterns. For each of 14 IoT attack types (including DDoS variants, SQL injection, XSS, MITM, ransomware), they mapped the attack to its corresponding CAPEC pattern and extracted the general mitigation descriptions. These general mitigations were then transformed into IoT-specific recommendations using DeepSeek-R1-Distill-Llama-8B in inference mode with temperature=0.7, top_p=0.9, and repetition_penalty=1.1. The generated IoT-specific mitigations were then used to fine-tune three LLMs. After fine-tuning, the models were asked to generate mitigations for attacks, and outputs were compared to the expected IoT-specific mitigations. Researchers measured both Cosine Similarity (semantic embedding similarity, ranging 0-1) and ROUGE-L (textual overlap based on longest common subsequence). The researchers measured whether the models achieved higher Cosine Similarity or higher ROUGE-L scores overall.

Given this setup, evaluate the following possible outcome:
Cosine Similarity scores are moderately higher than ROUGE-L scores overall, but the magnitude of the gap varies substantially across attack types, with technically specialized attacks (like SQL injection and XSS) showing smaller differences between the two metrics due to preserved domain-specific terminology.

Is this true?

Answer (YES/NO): NO